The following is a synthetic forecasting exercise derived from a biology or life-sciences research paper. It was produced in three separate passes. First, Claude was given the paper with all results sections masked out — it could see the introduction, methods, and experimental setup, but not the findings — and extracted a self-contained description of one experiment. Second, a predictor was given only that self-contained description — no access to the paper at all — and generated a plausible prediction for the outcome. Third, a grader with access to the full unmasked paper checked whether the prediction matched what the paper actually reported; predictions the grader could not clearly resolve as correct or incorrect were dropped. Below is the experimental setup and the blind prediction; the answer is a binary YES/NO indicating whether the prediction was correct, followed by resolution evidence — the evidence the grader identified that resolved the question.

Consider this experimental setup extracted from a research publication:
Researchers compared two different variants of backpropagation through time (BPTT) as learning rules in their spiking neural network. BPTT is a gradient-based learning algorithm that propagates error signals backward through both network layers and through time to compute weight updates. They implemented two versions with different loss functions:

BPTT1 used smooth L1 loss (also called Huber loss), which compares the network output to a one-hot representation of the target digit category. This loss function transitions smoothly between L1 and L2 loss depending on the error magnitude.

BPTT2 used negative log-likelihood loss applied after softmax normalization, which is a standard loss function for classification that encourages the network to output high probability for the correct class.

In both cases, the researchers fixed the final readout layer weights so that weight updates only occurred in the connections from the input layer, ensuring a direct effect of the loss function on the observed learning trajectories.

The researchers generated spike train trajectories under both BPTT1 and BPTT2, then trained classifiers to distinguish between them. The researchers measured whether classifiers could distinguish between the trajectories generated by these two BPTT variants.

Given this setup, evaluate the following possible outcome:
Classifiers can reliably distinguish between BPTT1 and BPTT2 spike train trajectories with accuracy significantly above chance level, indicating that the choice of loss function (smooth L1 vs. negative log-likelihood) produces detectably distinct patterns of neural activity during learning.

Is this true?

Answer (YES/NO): YES